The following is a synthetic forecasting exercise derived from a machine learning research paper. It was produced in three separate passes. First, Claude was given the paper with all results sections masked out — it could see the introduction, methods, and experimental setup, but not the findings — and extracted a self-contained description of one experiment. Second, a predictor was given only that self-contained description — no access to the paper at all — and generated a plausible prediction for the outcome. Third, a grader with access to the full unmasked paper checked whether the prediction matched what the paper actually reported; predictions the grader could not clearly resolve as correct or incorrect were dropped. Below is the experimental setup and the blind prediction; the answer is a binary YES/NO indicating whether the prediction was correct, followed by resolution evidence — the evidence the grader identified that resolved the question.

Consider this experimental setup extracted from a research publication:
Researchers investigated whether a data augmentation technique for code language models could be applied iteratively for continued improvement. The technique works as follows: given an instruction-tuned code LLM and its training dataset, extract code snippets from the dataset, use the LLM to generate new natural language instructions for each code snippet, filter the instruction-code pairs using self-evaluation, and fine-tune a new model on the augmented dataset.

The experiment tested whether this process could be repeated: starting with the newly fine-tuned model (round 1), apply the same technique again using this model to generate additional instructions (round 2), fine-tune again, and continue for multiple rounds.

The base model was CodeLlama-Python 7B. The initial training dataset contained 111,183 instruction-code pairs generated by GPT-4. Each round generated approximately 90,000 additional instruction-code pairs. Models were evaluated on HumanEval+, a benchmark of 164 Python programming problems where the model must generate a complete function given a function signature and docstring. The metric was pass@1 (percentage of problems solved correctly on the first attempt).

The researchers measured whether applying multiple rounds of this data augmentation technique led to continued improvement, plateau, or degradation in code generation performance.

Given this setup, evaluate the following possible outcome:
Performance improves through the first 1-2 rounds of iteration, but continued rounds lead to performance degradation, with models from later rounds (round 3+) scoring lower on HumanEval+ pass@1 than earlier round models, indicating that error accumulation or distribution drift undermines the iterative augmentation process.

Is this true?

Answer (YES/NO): NO